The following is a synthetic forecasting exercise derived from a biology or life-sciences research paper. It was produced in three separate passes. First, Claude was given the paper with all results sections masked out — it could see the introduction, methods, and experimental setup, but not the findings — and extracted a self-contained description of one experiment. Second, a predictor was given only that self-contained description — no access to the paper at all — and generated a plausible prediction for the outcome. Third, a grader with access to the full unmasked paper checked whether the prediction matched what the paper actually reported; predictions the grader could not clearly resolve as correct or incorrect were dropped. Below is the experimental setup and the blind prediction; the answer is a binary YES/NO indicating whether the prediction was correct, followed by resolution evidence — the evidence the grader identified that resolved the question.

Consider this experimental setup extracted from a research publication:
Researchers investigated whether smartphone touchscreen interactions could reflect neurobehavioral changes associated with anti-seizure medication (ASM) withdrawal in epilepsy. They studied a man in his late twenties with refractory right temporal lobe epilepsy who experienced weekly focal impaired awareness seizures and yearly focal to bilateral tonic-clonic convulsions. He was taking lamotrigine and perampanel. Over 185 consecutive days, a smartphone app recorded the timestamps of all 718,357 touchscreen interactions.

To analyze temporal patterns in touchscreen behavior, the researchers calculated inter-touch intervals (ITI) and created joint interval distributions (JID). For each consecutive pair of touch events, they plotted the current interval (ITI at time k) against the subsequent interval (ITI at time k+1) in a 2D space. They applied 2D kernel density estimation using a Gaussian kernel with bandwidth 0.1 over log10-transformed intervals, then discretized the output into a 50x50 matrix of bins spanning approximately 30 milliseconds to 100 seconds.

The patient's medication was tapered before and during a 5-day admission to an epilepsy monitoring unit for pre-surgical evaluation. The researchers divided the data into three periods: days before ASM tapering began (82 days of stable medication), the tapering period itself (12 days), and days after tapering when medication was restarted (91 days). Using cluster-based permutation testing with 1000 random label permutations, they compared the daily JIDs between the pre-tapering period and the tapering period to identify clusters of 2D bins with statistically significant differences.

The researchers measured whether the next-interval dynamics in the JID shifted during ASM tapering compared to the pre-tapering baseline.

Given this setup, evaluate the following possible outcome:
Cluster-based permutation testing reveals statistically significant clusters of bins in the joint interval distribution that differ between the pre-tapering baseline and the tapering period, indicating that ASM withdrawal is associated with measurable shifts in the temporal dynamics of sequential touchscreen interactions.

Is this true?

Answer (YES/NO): YES